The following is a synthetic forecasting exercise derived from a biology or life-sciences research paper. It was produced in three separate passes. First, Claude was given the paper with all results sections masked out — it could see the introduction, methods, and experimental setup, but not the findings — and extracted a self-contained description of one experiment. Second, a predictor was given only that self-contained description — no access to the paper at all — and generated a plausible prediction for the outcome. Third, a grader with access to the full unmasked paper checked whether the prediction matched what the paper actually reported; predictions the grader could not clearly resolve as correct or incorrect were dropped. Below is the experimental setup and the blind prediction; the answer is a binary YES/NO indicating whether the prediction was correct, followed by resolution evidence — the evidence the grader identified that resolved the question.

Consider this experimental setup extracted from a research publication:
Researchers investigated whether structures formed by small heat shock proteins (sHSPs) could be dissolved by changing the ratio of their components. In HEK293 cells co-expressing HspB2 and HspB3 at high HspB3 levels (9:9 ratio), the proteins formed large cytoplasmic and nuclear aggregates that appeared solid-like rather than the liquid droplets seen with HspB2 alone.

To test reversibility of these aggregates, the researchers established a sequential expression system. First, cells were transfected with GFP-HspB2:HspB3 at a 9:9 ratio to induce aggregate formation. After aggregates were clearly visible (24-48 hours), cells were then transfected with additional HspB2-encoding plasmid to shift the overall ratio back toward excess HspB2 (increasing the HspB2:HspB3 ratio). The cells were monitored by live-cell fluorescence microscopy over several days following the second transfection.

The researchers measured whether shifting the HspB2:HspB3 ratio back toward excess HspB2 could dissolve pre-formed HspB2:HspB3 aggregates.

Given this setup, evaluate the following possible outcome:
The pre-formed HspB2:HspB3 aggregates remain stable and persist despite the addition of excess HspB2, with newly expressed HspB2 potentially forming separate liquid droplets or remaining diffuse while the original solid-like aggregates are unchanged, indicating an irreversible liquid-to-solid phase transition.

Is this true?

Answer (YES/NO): NO